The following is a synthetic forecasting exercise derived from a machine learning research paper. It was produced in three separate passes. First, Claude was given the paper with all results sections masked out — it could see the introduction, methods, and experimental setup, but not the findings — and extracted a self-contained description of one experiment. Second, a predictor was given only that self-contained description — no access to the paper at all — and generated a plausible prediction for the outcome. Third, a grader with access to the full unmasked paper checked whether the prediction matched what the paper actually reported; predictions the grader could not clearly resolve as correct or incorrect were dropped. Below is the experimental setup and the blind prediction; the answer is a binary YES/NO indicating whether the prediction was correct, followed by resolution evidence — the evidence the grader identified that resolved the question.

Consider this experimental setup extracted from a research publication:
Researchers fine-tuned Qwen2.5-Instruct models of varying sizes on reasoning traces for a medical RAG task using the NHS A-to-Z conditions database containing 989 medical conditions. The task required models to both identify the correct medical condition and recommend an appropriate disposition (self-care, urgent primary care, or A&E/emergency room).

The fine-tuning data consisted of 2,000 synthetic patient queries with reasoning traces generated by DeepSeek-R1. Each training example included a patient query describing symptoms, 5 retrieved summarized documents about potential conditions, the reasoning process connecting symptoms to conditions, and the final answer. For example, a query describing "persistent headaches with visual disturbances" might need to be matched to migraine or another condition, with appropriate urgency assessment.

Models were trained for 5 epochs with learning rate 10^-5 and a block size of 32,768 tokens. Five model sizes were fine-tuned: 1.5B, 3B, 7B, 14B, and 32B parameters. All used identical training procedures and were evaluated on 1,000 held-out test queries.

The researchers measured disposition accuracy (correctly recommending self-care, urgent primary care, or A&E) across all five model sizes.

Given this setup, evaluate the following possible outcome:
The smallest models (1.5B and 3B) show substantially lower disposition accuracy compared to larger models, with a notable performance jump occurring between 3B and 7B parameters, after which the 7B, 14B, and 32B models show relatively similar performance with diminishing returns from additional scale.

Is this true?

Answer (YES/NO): NO